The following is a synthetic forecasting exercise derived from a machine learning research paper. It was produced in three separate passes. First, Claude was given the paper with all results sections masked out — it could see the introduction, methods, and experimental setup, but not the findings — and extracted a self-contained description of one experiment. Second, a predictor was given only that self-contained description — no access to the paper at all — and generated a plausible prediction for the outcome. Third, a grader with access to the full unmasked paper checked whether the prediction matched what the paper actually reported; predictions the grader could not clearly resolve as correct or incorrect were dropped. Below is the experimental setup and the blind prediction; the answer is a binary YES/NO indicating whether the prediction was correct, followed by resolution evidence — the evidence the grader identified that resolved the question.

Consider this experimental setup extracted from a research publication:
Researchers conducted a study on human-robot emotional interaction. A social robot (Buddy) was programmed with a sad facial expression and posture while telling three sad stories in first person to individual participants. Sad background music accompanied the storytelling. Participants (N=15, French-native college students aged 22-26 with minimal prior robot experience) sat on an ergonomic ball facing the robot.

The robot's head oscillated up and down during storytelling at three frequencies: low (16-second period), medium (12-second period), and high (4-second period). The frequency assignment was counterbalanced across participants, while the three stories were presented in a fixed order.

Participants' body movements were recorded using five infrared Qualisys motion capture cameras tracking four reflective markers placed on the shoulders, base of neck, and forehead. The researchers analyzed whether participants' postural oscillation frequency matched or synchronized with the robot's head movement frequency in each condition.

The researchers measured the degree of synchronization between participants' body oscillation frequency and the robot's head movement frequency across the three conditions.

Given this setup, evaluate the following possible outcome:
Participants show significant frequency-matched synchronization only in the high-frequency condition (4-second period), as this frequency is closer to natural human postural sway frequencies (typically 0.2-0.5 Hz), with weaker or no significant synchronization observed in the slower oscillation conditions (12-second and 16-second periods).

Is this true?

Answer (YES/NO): NO